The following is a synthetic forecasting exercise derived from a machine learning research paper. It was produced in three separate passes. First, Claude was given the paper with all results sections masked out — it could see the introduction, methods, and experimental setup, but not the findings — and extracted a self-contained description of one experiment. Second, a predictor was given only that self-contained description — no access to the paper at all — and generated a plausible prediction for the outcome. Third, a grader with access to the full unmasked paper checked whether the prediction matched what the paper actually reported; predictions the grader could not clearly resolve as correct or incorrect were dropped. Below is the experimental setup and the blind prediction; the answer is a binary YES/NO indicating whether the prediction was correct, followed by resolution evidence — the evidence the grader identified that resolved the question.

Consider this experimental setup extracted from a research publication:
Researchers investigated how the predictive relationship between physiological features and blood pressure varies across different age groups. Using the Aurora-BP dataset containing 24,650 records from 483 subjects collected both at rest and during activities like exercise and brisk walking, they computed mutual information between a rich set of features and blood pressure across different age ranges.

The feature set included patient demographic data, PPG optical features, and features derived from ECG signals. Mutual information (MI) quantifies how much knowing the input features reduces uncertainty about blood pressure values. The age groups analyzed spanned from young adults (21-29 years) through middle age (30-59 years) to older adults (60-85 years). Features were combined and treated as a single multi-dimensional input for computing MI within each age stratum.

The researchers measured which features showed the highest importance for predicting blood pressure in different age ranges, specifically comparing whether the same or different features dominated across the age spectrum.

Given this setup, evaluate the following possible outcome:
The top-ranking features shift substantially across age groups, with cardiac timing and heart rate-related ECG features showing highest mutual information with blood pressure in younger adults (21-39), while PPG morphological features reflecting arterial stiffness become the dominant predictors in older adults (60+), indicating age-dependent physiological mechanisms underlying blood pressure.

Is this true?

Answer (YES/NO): NO